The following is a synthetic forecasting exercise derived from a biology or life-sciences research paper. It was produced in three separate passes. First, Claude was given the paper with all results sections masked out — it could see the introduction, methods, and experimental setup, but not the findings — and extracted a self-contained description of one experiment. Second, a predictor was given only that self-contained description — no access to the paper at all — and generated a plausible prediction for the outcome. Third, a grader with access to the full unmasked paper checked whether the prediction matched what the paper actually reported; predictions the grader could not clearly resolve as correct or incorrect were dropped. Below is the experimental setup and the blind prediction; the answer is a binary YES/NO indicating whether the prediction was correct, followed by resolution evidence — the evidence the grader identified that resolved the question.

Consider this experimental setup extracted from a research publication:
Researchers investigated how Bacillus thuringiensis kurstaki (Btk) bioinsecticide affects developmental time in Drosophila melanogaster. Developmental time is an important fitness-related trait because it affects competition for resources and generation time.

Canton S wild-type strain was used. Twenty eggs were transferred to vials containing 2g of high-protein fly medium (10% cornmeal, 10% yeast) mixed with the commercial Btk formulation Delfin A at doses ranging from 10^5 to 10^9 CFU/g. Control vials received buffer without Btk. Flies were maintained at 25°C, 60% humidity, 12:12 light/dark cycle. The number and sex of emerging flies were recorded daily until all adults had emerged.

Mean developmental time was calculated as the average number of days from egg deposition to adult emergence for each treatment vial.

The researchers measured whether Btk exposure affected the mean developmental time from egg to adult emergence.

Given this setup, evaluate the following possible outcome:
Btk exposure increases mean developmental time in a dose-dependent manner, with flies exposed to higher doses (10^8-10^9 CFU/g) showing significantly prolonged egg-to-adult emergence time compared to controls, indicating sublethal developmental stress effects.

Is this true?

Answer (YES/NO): YES